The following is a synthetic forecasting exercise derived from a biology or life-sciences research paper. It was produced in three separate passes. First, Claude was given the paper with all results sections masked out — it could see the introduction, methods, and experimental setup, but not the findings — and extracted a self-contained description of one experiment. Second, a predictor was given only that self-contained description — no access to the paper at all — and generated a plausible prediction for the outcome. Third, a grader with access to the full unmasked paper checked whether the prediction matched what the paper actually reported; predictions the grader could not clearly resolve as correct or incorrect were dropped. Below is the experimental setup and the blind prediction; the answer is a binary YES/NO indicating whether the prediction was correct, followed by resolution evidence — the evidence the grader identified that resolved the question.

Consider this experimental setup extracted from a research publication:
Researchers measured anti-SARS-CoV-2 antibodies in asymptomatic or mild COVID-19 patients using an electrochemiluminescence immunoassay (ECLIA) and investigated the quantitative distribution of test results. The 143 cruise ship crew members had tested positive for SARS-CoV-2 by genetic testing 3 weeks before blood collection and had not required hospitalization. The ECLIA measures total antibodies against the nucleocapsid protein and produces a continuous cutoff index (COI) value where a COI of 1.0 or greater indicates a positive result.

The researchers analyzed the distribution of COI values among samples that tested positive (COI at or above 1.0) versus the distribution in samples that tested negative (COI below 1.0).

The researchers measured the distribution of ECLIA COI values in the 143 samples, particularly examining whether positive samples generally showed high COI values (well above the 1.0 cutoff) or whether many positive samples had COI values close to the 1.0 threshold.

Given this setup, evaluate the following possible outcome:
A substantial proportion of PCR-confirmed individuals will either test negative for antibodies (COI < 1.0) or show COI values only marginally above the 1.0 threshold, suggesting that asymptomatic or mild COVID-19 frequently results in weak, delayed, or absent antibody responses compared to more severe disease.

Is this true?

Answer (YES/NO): YES